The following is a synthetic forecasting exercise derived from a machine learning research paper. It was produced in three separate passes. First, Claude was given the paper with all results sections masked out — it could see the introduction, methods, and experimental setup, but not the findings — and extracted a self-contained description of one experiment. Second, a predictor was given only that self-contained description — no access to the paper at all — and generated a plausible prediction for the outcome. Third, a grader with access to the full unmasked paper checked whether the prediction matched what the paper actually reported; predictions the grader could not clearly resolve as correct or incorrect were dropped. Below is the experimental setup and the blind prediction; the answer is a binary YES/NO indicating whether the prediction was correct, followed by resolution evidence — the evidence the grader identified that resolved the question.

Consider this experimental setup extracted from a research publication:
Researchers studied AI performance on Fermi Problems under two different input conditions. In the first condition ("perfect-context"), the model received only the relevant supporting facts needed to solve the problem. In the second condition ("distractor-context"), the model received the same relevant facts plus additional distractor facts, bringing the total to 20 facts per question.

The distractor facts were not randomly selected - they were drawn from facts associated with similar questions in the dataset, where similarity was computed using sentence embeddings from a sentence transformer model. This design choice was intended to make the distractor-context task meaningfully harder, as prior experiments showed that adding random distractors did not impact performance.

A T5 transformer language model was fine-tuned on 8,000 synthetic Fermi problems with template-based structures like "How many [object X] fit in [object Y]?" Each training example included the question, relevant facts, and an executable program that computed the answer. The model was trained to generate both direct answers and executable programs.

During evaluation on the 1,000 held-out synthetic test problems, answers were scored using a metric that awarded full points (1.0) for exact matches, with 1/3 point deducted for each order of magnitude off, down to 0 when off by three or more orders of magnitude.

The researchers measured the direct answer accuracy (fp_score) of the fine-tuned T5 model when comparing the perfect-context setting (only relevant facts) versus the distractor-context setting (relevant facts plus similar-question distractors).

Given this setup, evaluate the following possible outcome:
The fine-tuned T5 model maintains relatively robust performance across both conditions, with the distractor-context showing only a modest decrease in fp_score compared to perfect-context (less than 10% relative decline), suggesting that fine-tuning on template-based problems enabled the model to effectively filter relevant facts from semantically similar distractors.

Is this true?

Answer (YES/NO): NO